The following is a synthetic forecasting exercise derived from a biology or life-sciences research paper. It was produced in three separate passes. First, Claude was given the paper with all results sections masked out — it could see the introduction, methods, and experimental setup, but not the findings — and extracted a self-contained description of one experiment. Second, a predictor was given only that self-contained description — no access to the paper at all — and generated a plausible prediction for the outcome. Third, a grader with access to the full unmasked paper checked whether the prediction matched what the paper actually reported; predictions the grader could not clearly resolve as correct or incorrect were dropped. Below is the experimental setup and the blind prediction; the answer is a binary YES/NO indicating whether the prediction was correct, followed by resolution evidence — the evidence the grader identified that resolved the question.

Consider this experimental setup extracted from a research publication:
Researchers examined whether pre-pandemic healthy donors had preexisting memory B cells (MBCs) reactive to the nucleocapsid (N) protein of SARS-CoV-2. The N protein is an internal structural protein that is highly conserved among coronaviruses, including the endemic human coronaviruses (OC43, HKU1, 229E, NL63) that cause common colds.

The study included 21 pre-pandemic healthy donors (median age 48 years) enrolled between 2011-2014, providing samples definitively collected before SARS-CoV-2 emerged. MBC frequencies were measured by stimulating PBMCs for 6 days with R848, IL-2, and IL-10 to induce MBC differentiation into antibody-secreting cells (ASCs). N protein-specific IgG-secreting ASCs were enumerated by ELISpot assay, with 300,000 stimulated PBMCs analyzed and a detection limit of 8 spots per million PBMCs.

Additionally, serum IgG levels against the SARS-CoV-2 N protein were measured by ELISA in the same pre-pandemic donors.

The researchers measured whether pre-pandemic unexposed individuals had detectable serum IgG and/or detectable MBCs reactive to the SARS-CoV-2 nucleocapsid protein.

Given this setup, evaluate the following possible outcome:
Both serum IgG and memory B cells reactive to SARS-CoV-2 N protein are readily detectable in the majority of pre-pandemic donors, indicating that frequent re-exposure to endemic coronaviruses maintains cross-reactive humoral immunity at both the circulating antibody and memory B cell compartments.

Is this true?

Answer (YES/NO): NO